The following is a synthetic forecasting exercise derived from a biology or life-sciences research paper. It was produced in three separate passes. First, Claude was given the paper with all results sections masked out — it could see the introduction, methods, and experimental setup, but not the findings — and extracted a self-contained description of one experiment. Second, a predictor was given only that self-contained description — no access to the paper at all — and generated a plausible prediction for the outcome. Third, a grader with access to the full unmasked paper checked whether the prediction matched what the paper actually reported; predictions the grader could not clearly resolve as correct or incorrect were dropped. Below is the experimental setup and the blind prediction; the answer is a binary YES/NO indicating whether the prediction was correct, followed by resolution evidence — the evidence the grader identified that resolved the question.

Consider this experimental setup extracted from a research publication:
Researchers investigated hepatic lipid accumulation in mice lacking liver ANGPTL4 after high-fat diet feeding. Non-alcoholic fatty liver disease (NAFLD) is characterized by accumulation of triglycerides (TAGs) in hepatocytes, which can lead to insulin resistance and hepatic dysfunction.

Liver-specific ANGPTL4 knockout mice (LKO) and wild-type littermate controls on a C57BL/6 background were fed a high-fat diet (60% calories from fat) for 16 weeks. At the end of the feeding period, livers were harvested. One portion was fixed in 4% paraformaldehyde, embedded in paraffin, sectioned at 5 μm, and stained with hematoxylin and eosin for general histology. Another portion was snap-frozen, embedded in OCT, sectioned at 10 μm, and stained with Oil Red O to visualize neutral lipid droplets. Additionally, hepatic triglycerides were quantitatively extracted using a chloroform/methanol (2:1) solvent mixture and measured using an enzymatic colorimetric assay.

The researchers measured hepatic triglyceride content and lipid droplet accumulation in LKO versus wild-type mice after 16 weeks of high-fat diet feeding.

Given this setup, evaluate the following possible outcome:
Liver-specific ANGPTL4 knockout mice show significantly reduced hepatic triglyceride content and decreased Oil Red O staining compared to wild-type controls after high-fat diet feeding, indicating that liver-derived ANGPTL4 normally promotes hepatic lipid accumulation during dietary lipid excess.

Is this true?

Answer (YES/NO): YES